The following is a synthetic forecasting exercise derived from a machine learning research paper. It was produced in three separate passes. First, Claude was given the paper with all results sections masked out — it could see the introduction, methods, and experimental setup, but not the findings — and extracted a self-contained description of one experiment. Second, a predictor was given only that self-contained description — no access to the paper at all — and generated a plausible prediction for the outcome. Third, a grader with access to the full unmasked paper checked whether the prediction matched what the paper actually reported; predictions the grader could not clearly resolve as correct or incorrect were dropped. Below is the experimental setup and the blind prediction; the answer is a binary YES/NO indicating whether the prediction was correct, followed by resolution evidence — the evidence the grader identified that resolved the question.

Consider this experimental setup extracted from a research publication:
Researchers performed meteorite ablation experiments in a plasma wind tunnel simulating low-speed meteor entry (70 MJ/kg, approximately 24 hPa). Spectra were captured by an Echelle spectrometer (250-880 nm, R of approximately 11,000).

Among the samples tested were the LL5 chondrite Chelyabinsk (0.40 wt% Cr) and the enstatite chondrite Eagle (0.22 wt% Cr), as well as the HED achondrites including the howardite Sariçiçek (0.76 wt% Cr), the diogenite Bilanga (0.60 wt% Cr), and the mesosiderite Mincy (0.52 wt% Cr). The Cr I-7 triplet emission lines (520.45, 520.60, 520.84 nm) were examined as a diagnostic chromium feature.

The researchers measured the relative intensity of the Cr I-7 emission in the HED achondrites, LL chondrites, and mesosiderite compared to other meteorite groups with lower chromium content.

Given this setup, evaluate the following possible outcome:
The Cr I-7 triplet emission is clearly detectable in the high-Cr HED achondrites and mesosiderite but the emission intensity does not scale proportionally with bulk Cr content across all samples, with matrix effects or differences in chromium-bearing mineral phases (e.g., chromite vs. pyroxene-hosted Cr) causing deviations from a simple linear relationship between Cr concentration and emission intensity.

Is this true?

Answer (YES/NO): NO